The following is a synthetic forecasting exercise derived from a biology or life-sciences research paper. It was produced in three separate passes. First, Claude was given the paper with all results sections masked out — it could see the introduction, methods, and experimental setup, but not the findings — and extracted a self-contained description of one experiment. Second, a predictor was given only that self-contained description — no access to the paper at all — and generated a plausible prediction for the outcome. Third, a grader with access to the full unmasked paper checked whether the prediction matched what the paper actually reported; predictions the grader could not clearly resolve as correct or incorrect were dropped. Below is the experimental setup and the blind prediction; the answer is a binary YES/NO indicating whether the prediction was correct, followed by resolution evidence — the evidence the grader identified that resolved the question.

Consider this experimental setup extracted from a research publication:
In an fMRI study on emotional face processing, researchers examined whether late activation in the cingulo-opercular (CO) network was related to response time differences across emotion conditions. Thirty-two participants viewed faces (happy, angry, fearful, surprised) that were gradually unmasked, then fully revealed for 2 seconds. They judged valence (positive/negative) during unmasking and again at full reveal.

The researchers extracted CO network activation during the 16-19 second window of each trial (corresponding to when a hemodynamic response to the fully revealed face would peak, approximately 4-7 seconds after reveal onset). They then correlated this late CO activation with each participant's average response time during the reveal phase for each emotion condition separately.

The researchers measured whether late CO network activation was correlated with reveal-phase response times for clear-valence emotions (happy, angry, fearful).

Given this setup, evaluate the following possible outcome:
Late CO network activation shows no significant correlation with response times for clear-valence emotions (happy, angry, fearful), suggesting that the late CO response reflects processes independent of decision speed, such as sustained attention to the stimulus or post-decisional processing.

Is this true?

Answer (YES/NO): NO